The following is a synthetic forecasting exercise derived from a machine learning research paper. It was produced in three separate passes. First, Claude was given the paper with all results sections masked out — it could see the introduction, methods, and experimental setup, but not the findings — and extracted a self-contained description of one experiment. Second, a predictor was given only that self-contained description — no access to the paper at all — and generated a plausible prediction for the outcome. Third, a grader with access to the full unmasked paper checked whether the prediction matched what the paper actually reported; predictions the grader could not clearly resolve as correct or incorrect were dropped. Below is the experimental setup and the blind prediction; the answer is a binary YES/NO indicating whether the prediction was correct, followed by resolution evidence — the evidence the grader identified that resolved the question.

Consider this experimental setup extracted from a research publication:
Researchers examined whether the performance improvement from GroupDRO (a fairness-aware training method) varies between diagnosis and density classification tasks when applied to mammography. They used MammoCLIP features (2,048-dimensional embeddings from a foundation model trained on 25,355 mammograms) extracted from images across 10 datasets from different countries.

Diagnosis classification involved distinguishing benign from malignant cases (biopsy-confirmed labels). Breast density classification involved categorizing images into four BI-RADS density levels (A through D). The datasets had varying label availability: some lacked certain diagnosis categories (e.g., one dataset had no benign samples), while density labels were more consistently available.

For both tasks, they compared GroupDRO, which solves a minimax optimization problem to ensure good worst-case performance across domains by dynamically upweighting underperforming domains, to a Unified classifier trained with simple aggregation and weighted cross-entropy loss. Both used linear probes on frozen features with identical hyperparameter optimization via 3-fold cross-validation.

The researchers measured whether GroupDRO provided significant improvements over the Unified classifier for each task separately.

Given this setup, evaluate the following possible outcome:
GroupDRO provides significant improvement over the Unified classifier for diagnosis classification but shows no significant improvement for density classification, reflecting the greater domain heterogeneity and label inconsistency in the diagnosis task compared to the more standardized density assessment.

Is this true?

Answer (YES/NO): NO